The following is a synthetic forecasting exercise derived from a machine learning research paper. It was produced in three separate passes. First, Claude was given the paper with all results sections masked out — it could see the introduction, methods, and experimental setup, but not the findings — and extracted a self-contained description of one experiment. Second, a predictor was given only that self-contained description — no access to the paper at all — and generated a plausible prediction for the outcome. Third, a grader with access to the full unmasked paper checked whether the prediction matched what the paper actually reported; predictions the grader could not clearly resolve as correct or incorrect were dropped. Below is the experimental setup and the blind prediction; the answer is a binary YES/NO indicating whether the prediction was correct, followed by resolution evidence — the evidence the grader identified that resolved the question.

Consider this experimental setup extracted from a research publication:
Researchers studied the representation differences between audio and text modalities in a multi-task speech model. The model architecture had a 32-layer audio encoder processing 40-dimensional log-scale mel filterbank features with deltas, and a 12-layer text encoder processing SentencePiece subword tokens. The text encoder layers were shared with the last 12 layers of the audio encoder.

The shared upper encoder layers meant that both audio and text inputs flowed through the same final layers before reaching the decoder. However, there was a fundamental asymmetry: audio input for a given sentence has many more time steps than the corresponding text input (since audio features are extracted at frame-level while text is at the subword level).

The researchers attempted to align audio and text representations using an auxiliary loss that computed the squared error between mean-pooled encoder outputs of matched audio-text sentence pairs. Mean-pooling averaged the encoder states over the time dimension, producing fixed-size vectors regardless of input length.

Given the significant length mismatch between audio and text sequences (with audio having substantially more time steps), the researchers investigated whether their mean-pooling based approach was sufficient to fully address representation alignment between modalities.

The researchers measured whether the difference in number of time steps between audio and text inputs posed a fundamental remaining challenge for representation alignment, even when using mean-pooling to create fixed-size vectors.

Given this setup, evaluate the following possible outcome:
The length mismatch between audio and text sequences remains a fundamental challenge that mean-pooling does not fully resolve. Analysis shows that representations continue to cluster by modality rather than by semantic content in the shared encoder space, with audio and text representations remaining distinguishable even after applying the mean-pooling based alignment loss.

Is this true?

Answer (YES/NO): NO